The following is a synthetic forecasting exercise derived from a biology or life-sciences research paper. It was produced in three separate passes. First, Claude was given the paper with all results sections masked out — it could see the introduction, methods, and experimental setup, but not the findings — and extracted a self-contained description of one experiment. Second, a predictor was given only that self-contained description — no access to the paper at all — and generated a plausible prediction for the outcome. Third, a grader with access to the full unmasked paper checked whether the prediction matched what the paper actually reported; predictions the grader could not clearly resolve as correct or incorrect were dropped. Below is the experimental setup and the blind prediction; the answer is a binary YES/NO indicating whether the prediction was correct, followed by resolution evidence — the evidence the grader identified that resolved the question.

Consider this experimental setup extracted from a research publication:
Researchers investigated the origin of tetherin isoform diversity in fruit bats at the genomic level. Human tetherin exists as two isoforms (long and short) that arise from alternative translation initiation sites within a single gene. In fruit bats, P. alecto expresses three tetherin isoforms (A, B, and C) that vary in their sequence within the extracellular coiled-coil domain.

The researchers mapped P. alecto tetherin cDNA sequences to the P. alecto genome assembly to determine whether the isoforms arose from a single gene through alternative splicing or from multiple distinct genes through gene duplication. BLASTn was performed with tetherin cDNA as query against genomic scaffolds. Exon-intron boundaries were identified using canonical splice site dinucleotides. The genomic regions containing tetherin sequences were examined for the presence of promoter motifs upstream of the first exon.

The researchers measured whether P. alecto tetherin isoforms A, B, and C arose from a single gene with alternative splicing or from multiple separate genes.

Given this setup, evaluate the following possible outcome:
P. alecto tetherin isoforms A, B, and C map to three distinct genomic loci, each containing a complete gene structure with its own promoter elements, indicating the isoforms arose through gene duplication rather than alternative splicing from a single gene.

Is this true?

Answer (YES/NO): NO